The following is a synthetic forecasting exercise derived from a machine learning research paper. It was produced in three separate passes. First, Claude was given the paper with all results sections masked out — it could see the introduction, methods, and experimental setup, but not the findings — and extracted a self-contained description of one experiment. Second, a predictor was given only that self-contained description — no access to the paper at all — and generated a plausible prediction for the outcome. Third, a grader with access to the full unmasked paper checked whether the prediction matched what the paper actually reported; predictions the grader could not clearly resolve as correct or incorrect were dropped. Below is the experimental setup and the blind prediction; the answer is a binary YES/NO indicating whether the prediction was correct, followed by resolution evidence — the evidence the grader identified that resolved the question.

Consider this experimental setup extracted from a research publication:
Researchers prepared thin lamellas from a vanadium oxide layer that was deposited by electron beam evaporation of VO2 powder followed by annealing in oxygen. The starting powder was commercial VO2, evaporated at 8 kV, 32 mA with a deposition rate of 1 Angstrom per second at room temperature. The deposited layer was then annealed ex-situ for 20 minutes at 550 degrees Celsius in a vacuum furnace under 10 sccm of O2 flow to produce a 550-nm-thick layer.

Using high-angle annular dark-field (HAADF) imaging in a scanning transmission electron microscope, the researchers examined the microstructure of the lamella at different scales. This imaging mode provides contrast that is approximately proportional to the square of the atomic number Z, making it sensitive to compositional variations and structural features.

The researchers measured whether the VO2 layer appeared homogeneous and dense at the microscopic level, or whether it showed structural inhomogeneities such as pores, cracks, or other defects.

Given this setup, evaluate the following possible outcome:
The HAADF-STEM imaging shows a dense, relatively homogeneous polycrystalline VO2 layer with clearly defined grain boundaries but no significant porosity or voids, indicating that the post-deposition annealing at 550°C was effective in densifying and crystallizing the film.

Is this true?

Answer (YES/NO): NO